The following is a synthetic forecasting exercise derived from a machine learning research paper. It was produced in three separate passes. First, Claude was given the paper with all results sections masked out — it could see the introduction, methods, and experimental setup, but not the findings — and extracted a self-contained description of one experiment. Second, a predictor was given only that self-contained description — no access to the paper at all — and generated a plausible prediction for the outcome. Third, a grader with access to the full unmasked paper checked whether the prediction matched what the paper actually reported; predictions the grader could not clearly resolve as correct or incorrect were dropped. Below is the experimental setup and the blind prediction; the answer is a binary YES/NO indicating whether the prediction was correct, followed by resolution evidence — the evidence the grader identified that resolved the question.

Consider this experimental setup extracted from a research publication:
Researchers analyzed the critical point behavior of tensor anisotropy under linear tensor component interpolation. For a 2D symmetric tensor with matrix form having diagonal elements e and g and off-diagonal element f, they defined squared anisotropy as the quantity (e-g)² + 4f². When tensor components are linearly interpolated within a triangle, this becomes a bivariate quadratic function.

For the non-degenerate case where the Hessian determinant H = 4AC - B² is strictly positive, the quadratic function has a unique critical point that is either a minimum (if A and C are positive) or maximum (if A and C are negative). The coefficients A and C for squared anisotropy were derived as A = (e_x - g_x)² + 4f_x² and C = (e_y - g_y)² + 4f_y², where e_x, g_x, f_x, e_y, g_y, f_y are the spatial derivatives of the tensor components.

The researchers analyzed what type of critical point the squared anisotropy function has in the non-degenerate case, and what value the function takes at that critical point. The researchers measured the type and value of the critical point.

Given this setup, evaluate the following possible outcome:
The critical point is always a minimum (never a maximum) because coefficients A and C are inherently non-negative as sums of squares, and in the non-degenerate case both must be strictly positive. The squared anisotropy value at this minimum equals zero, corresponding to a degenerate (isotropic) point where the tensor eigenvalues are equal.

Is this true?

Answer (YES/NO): YES